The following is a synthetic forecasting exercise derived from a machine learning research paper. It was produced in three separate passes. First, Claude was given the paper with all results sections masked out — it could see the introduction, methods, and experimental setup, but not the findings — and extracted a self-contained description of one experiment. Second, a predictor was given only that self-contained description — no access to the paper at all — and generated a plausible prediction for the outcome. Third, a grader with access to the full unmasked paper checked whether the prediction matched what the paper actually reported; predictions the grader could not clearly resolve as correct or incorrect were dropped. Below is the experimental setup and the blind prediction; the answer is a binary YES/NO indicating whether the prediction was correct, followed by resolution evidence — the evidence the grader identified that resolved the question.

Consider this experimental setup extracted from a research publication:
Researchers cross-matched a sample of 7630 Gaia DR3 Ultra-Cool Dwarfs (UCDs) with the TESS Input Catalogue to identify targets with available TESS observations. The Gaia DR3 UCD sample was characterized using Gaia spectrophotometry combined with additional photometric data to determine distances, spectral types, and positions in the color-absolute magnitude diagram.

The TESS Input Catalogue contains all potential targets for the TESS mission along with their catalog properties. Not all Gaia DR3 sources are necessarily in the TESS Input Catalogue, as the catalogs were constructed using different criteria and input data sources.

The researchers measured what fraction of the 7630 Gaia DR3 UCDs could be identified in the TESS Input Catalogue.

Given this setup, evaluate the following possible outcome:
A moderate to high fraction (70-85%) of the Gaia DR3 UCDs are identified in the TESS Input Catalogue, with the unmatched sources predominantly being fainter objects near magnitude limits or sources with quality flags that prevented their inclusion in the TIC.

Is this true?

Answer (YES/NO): NO